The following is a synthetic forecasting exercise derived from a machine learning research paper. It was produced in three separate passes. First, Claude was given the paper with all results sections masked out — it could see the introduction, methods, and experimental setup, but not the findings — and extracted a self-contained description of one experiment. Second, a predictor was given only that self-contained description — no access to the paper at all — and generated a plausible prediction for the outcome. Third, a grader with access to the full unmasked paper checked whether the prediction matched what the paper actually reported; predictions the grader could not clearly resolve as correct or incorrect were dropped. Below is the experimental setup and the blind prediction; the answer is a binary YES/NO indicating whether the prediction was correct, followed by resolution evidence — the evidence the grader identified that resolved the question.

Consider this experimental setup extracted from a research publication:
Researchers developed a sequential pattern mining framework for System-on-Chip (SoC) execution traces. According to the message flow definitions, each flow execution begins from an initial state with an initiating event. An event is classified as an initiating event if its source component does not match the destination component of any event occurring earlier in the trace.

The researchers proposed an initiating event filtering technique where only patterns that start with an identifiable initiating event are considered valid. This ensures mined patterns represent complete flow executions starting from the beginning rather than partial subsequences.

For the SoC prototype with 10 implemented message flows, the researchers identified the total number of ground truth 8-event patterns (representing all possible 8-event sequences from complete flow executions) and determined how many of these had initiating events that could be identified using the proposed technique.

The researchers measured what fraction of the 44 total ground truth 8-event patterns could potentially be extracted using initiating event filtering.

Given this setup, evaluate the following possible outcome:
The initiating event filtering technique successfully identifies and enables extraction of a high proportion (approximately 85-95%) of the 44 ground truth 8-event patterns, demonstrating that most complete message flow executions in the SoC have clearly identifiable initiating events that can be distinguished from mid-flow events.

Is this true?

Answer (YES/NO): NO